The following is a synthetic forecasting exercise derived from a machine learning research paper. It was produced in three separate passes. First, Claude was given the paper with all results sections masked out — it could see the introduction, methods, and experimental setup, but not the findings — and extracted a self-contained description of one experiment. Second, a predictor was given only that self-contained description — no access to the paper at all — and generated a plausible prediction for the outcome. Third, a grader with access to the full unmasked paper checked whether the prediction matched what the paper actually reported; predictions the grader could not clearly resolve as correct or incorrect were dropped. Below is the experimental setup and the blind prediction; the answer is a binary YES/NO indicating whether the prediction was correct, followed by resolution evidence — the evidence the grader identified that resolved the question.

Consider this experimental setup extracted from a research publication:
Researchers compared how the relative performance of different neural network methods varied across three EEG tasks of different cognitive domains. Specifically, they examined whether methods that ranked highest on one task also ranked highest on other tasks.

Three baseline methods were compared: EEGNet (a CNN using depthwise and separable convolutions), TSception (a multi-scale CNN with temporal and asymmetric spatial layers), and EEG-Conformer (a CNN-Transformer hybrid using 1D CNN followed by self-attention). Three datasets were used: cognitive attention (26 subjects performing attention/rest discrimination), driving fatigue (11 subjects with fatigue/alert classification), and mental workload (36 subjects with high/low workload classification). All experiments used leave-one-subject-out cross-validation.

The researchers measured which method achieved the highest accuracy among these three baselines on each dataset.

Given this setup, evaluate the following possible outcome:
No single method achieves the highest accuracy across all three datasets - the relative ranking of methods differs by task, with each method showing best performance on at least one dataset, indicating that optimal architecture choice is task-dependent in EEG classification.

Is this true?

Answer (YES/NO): NO